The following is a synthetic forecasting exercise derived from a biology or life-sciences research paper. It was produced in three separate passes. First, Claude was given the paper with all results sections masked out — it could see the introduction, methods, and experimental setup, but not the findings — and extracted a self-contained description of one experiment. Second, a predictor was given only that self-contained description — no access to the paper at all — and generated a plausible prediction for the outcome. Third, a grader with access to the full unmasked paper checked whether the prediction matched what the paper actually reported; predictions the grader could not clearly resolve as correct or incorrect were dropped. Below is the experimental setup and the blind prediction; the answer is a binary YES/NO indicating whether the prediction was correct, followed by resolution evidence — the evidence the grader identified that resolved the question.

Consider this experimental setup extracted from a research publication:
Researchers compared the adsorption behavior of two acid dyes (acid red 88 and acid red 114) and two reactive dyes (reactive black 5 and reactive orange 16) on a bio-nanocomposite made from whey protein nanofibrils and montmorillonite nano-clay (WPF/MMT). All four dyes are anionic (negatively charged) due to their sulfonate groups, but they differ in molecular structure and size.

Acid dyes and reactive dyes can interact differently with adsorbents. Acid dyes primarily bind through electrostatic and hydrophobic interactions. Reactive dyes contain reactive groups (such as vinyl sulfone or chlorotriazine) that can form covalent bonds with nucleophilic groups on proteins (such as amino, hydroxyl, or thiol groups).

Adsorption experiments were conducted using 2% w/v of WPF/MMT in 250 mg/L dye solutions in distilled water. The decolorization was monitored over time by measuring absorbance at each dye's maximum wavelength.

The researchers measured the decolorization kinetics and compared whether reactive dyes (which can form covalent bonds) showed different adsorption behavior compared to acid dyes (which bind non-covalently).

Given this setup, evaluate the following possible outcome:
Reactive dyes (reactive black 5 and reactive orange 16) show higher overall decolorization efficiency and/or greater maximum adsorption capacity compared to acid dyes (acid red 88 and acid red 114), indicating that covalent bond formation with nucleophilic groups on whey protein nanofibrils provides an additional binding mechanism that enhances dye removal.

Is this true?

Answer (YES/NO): NO